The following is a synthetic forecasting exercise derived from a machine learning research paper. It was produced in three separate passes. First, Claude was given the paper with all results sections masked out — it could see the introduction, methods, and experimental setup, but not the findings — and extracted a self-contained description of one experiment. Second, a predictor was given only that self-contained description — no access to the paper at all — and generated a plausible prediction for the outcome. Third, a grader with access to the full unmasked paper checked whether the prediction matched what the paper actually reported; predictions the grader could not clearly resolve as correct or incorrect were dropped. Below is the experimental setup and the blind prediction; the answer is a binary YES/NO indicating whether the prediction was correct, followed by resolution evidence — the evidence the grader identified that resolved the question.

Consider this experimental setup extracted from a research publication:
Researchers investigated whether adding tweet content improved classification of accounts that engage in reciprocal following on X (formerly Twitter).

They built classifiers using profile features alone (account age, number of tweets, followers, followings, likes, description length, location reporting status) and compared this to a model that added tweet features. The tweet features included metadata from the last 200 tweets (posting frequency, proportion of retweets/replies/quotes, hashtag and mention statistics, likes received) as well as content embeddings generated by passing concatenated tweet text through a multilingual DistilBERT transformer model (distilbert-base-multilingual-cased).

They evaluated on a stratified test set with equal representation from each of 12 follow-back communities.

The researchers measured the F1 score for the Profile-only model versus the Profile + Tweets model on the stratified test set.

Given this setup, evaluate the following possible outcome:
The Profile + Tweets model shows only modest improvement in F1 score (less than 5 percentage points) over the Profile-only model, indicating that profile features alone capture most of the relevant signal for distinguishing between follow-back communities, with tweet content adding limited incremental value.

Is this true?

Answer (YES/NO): NO